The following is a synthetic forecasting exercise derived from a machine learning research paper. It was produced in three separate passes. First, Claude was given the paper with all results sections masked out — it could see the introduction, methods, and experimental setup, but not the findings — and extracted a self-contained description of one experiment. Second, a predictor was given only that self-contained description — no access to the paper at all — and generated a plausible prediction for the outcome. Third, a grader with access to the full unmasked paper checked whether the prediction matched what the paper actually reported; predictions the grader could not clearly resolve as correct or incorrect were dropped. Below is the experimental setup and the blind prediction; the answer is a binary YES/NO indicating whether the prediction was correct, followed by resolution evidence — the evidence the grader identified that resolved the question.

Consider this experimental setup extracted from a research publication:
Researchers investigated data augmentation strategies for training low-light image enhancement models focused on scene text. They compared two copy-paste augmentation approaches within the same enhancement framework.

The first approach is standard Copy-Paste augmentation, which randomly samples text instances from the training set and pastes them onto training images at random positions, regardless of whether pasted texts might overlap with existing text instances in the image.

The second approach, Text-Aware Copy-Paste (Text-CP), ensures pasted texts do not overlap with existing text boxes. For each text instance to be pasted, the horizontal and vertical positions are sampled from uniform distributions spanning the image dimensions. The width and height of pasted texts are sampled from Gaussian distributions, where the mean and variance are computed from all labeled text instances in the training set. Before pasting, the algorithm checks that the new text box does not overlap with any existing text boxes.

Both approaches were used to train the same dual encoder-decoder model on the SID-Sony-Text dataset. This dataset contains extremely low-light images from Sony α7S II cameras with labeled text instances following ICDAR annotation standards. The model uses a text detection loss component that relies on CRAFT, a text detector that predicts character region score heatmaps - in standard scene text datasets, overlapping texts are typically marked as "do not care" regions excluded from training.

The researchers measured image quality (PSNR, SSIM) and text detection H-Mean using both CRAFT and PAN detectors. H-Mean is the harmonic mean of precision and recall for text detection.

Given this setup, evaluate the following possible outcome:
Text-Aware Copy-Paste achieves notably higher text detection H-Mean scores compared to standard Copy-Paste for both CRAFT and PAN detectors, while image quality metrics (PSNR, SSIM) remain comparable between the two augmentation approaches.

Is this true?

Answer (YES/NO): NO